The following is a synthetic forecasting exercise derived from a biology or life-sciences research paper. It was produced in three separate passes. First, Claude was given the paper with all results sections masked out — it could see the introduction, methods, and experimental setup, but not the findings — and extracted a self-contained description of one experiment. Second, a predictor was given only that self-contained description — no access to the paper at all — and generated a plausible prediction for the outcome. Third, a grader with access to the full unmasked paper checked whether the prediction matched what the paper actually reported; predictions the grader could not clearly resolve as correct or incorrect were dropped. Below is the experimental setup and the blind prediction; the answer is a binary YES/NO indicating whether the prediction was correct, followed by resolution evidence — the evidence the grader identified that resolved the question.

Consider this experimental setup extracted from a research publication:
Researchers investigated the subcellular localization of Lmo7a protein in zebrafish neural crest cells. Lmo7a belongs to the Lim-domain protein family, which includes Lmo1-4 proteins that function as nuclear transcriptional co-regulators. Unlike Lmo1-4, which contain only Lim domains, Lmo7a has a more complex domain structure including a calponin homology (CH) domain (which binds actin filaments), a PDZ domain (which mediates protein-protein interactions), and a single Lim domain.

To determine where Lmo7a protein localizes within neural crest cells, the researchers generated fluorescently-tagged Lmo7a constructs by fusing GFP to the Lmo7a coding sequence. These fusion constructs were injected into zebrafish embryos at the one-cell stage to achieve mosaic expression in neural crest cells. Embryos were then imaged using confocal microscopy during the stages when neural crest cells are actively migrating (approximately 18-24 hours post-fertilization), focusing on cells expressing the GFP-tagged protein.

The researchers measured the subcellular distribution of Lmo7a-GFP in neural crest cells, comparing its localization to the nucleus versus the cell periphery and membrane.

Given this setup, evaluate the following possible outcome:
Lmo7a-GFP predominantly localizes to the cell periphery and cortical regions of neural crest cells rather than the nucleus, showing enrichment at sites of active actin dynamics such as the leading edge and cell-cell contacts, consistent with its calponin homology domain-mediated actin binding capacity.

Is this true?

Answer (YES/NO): NO